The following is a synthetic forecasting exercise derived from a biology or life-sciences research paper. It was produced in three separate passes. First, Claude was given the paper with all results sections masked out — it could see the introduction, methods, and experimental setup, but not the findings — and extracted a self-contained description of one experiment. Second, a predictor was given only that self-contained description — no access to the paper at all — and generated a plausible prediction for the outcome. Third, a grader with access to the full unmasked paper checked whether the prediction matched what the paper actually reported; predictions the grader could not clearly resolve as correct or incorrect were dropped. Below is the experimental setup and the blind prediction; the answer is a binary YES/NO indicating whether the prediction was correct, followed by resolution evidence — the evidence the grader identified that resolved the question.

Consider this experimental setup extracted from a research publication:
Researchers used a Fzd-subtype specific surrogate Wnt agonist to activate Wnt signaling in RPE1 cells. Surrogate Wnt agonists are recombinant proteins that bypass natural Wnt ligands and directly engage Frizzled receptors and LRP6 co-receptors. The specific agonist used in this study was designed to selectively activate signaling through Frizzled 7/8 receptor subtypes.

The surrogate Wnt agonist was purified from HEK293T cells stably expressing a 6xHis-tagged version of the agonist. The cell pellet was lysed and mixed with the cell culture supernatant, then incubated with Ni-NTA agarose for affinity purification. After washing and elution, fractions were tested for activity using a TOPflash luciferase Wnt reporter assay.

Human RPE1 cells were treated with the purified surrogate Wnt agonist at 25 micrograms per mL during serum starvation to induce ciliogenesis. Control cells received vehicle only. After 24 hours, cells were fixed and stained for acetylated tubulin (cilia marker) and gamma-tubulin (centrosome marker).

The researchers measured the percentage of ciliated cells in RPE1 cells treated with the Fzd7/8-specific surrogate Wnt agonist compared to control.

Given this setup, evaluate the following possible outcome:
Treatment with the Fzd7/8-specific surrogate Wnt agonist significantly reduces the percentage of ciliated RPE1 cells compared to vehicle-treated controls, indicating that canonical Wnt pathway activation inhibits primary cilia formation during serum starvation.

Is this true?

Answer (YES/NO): YES